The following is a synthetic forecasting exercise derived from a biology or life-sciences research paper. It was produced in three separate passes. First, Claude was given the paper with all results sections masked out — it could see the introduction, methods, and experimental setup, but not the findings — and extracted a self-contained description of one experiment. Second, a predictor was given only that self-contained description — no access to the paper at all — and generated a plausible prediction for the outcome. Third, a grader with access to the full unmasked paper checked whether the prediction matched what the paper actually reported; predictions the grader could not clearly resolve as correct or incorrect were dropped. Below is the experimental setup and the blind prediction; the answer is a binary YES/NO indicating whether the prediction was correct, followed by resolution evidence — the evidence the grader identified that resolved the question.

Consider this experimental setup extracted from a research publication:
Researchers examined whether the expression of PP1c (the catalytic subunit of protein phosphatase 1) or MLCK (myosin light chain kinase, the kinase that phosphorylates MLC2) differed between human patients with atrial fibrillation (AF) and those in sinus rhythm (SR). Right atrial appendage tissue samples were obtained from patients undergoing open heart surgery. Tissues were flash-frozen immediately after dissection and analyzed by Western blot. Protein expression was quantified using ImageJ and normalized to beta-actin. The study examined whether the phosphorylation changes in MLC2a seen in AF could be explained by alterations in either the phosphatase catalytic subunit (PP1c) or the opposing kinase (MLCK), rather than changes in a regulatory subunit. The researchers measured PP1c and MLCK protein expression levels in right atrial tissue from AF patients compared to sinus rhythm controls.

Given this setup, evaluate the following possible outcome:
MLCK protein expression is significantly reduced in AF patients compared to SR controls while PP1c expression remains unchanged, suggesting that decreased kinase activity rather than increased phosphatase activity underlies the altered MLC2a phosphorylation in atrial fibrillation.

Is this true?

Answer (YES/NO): NO